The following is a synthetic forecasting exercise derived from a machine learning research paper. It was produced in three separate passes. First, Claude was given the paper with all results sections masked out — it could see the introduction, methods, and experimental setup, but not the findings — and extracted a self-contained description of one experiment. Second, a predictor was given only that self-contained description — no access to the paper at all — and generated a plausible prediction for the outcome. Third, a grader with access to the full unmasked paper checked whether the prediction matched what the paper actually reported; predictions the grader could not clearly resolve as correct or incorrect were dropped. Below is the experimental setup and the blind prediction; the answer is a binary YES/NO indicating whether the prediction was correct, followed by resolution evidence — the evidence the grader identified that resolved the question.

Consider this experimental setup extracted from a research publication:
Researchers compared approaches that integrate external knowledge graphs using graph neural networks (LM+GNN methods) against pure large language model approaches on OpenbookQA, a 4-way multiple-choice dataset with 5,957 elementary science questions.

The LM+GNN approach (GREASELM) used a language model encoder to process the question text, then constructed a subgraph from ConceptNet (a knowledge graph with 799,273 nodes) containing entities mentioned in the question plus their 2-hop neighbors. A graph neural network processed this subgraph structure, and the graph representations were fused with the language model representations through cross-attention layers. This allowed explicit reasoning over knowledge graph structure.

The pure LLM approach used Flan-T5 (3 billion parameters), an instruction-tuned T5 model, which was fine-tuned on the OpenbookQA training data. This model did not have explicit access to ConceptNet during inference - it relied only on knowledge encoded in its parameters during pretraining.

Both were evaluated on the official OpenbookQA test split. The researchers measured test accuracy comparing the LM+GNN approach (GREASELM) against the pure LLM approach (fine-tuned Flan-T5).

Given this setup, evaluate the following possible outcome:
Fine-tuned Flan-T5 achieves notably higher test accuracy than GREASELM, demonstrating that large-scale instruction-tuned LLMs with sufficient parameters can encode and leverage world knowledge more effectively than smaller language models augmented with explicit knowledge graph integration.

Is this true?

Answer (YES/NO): YES